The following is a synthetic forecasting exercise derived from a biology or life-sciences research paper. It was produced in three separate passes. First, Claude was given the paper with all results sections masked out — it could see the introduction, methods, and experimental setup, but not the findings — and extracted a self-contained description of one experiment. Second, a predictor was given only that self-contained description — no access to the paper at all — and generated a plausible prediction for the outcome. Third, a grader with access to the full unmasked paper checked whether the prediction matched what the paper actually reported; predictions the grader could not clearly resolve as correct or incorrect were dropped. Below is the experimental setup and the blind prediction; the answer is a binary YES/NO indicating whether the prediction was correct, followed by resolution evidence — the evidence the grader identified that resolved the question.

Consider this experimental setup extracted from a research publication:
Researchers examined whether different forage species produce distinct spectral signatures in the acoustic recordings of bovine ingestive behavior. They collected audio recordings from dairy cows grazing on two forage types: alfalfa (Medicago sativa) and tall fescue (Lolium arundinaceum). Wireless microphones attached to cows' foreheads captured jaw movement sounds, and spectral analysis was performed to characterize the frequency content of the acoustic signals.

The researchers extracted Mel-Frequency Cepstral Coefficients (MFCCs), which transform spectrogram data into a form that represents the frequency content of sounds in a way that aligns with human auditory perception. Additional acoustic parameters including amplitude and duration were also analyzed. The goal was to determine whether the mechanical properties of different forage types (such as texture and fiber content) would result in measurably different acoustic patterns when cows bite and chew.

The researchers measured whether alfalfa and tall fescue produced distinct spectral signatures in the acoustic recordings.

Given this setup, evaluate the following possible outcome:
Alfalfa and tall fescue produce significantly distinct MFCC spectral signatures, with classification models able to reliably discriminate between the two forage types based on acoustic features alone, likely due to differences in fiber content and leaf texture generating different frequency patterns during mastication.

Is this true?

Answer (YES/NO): NO